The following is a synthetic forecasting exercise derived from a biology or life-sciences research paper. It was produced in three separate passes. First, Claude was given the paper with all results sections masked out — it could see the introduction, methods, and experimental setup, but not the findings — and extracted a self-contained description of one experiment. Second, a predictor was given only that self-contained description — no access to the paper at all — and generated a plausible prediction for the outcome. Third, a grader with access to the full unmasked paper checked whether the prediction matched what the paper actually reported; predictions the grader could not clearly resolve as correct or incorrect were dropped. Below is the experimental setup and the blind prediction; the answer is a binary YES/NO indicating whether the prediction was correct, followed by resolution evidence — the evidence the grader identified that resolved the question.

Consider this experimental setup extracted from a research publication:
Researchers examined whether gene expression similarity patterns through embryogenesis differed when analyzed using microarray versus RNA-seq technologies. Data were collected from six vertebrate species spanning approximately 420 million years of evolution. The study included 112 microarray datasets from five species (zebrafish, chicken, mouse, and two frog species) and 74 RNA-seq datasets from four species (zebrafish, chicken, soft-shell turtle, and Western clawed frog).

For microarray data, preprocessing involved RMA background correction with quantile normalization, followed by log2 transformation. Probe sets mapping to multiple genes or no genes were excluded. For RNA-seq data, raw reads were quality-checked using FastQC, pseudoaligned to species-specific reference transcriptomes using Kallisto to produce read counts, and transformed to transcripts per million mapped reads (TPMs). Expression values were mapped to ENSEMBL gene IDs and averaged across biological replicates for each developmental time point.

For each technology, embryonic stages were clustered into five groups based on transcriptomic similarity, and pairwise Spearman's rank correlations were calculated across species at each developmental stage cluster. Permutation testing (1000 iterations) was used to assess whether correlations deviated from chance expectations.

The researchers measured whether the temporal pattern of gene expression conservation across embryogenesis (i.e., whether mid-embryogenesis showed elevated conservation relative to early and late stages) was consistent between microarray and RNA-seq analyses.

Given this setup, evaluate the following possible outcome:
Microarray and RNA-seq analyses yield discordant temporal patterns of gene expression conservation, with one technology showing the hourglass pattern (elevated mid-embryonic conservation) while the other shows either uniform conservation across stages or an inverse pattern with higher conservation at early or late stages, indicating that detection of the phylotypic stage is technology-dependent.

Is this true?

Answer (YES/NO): YES